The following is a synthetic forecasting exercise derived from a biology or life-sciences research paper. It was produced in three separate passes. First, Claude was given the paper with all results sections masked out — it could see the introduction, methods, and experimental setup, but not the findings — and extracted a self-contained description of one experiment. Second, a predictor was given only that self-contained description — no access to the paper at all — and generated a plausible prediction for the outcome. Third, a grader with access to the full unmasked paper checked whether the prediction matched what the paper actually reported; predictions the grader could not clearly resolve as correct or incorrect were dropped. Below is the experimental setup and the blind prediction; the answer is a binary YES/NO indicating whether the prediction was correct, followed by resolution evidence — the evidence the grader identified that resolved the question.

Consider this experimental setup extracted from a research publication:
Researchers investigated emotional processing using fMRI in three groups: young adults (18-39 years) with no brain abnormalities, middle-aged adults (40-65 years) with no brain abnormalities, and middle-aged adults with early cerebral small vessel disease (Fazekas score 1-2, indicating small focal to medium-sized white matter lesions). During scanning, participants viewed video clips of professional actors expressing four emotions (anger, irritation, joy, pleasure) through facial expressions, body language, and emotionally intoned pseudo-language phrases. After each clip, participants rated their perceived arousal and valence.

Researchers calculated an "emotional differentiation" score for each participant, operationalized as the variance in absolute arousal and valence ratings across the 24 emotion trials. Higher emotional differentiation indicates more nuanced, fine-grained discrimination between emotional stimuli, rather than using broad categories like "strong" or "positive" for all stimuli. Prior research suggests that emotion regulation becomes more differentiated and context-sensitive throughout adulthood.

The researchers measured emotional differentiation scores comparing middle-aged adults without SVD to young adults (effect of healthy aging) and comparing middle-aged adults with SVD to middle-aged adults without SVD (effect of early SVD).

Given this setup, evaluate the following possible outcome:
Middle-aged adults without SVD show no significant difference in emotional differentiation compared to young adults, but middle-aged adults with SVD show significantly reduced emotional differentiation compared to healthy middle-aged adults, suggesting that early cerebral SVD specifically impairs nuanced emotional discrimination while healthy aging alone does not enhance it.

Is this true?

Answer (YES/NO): YES